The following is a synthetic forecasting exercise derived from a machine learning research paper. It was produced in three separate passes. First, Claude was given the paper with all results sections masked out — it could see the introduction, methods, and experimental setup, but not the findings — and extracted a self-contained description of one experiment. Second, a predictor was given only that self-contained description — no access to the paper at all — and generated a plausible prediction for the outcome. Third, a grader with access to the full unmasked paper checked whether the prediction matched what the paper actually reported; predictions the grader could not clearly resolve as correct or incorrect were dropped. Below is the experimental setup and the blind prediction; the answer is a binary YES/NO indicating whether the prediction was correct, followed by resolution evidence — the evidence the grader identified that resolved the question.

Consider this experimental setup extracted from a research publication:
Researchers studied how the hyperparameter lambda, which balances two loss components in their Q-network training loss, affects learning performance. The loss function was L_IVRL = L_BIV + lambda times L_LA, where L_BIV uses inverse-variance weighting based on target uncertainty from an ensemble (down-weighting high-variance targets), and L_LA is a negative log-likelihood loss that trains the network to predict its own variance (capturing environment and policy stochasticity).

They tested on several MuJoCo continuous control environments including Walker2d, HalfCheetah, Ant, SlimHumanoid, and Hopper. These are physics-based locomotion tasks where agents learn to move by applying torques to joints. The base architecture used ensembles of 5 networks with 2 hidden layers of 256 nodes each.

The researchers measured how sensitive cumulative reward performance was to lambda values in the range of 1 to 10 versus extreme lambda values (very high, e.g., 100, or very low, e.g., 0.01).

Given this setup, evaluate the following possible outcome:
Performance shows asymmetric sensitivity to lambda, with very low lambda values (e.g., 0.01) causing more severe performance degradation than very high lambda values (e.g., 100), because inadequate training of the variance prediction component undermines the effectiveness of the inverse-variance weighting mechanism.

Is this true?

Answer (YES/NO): NO